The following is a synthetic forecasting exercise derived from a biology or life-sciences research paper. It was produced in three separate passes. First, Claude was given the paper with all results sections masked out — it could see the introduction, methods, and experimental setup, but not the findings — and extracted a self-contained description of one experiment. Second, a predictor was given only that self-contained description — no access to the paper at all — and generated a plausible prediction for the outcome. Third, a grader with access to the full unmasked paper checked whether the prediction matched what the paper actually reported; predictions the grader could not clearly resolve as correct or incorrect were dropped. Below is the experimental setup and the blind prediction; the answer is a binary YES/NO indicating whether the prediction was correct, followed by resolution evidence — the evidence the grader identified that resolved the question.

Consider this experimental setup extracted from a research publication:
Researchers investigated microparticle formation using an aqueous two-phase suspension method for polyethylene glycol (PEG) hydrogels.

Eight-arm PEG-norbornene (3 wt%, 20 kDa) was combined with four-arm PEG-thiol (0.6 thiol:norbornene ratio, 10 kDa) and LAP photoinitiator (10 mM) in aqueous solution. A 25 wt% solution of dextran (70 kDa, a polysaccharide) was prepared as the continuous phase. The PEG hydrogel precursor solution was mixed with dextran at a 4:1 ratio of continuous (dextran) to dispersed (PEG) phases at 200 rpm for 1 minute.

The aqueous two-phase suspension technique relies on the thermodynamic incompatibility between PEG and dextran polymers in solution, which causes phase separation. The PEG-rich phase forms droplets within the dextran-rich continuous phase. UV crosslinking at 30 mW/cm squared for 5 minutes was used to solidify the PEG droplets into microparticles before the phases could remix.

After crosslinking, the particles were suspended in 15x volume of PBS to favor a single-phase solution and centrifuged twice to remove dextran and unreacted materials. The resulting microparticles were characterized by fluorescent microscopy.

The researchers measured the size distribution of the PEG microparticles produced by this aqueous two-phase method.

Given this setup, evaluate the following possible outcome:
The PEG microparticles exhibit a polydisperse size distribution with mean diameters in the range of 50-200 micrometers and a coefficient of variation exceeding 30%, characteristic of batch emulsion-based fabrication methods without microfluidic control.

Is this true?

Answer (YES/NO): NO